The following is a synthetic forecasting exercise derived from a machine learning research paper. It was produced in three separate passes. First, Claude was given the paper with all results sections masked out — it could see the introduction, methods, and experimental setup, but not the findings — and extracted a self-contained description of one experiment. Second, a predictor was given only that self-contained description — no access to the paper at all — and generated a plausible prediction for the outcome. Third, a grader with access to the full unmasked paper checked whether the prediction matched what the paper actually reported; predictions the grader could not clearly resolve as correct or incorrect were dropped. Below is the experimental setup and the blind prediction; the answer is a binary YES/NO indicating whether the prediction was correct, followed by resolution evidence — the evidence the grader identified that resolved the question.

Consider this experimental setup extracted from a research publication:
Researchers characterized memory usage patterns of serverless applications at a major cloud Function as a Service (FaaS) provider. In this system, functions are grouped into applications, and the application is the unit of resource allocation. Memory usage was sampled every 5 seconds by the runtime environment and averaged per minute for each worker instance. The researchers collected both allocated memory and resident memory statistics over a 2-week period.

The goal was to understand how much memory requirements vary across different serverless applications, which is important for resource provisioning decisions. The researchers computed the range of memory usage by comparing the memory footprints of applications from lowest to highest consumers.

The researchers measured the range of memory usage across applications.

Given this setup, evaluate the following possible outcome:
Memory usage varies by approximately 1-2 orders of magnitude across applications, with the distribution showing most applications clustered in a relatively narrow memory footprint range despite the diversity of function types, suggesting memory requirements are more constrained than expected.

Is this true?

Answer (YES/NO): NO